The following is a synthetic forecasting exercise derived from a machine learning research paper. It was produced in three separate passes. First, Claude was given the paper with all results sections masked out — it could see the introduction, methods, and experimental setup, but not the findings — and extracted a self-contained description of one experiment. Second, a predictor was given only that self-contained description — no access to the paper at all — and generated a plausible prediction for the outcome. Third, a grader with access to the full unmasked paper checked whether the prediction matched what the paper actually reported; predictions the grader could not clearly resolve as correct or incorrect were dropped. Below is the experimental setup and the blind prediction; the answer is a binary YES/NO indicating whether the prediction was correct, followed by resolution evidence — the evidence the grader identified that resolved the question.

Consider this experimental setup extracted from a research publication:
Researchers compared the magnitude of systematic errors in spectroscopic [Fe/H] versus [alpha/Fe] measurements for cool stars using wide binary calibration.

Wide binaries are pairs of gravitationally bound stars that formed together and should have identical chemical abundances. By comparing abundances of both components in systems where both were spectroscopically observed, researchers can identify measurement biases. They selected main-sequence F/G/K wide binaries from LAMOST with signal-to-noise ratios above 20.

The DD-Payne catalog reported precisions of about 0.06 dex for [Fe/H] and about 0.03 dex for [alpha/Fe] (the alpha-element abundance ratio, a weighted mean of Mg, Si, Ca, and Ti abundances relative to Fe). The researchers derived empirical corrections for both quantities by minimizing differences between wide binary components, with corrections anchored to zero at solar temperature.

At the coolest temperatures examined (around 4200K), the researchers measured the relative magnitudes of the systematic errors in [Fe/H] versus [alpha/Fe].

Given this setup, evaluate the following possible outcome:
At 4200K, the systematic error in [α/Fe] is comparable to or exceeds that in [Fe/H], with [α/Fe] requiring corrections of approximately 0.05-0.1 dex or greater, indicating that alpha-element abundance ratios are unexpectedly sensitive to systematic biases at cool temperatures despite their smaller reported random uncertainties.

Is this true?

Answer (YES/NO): NO